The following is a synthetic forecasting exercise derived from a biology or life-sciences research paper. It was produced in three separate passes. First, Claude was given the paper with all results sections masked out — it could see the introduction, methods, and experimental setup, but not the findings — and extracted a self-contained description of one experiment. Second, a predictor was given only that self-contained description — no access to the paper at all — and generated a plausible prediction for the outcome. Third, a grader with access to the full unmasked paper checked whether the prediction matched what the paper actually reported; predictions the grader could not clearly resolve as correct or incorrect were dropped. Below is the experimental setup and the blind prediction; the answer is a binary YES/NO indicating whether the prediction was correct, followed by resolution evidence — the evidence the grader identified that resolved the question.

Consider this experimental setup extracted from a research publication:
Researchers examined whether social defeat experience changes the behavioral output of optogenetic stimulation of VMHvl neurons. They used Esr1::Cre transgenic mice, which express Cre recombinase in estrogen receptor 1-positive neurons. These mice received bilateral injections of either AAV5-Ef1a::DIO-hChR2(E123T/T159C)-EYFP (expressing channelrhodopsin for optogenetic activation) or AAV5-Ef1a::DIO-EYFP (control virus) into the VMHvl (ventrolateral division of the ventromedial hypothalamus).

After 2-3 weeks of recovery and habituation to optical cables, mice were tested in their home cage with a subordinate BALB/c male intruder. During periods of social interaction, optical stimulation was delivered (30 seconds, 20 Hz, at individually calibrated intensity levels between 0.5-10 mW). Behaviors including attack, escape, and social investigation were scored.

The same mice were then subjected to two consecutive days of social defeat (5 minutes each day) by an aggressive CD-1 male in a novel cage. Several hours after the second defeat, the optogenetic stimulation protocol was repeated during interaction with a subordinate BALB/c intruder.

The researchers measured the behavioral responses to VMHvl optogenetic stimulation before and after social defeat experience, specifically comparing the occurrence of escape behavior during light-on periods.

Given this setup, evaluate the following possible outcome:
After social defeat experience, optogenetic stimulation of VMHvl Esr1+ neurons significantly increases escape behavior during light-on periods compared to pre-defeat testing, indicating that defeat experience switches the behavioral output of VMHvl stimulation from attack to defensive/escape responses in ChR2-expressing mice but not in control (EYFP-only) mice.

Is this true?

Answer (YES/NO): NO